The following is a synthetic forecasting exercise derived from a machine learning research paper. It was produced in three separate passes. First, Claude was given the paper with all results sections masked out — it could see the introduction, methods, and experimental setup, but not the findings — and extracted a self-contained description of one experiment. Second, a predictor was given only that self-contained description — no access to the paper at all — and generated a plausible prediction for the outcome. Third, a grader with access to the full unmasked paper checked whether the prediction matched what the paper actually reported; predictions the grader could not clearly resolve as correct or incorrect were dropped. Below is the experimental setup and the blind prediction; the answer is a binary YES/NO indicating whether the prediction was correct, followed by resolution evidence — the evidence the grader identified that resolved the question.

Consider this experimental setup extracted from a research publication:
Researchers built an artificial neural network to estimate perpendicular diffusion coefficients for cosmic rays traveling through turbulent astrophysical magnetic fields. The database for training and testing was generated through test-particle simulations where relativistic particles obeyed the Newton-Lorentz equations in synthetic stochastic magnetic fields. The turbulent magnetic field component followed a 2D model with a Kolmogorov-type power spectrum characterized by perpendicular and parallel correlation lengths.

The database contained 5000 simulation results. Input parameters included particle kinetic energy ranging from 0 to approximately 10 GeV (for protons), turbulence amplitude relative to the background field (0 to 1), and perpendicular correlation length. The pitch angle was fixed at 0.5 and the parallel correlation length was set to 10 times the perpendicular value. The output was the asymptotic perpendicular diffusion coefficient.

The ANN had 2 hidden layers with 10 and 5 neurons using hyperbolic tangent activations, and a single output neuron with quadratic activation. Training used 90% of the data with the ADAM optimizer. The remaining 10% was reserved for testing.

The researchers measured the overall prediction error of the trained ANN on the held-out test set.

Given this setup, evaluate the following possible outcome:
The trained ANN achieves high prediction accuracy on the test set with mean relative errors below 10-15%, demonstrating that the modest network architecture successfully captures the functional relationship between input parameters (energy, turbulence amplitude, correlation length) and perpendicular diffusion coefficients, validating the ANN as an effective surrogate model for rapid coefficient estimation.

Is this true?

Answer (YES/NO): YES